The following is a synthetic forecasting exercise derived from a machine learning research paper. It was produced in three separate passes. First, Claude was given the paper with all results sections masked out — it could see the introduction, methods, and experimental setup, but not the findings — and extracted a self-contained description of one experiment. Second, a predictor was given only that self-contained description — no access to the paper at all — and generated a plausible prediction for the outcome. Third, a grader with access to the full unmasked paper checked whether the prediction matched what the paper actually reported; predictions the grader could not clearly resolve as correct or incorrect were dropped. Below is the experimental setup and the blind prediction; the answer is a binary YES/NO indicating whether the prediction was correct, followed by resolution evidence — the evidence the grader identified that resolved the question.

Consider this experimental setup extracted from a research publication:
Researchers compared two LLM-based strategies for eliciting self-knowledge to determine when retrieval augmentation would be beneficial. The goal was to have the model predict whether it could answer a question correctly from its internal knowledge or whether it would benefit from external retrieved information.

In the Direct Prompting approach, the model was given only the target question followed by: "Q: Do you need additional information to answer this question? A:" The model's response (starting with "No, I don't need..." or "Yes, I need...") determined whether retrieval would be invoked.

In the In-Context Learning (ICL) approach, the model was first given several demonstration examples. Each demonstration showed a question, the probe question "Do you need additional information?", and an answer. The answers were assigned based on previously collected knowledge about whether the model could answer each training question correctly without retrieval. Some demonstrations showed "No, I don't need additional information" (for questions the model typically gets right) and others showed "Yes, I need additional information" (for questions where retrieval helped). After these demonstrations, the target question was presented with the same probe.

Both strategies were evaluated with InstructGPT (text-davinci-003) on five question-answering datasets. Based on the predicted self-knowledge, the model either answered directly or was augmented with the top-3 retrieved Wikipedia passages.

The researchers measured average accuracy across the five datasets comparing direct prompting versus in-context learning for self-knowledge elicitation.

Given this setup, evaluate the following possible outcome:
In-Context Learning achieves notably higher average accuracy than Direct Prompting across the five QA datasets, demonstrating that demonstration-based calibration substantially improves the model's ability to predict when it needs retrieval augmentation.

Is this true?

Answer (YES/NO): NO